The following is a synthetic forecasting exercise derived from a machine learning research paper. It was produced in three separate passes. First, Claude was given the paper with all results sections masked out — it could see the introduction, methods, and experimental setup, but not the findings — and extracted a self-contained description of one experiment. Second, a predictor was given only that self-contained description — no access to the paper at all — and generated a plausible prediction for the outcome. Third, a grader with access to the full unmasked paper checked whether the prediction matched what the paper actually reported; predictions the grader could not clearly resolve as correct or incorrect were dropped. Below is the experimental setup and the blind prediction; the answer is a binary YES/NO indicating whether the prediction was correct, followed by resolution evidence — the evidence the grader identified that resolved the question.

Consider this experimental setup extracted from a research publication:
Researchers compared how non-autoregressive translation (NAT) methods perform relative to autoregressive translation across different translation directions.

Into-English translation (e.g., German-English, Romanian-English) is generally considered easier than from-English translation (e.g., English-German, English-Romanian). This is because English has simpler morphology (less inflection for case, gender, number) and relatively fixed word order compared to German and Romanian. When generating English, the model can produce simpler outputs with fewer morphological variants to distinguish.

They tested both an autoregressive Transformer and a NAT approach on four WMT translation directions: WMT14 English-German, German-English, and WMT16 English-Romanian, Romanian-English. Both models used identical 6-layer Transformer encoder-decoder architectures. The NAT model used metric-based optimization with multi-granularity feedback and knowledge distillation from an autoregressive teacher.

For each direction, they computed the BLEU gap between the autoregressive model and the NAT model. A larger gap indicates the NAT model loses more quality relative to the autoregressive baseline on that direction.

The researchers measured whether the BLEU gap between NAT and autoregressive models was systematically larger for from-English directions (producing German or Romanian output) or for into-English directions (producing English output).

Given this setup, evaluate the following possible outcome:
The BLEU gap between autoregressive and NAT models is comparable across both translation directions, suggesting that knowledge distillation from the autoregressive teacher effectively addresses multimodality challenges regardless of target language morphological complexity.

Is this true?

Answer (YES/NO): NO